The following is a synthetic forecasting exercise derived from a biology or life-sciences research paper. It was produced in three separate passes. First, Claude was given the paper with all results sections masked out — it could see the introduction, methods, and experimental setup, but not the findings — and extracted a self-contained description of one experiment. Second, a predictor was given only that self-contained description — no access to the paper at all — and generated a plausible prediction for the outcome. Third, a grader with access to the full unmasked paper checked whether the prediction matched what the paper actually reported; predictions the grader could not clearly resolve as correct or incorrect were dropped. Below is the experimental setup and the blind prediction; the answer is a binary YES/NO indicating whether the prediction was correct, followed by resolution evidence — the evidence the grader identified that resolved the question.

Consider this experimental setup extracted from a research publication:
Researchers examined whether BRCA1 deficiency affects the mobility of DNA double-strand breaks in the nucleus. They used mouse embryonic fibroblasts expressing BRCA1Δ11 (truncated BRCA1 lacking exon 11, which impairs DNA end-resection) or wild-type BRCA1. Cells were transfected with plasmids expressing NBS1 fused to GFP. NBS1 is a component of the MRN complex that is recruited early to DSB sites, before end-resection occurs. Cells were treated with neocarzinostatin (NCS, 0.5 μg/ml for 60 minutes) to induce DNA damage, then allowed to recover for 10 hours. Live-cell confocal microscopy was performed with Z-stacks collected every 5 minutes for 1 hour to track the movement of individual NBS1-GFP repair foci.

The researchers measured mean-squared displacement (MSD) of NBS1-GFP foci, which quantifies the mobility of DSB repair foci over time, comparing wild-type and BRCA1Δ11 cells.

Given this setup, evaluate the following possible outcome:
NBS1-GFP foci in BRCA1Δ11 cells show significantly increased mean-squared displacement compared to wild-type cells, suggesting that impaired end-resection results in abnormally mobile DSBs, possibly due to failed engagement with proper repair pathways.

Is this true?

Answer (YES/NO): NO